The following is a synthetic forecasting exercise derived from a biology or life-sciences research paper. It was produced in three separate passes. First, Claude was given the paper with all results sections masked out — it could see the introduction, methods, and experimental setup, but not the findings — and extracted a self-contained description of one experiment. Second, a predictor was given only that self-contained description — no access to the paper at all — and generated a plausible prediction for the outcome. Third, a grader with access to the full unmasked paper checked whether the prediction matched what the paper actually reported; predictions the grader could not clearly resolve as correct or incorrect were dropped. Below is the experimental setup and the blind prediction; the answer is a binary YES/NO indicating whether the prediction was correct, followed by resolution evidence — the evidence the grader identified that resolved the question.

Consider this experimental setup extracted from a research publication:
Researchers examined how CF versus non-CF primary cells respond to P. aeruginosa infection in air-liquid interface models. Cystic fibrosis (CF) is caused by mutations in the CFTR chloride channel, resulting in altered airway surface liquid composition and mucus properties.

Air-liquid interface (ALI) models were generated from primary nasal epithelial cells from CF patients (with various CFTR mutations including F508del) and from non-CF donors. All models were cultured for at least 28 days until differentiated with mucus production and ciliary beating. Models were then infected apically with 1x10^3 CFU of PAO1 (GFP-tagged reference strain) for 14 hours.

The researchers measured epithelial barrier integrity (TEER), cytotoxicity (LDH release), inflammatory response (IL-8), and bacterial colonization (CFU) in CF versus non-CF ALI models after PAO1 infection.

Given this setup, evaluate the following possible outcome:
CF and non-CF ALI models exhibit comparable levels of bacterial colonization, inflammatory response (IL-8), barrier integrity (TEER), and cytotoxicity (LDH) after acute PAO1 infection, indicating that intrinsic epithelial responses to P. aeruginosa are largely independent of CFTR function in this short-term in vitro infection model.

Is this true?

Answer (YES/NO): YES